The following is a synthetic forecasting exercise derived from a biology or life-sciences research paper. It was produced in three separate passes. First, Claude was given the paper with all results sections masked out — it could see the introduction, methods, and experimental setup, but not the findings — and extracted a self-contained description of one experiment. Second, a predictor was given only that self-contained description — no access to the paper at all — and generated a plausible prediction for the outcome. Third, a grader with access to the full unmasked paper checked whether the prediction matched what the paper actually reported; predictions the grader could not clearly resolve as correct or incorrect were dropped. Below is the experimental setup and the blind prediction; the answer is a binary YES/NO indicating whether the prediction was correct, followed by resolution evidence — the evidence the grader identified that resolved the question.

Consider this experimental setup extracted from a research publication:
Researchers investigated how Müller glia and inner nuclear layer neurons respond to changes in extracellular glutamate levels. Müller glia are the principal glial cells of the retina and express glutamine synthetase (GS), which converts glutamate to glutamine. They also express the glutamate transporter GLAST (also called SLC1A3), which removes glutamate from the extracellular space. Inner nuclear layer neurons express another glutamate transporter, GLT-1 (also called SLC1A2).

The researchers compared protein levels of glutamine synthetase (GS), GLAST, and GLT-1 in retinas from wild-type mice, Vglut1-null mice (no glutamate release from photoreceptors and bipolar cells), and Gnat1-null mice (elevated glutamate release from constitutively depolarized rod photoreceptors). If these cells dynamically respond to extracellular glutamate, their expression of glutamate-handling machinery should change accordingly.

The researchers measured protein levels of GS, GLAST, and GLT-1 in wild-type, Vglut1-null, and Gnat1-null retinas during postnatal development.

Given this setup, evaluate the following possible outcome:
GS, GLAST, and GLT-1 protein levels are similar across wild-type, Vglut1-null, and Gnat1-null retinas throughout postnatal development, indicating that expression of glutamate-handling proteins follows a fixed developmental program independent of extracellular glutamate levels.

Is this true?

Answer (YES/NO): NO